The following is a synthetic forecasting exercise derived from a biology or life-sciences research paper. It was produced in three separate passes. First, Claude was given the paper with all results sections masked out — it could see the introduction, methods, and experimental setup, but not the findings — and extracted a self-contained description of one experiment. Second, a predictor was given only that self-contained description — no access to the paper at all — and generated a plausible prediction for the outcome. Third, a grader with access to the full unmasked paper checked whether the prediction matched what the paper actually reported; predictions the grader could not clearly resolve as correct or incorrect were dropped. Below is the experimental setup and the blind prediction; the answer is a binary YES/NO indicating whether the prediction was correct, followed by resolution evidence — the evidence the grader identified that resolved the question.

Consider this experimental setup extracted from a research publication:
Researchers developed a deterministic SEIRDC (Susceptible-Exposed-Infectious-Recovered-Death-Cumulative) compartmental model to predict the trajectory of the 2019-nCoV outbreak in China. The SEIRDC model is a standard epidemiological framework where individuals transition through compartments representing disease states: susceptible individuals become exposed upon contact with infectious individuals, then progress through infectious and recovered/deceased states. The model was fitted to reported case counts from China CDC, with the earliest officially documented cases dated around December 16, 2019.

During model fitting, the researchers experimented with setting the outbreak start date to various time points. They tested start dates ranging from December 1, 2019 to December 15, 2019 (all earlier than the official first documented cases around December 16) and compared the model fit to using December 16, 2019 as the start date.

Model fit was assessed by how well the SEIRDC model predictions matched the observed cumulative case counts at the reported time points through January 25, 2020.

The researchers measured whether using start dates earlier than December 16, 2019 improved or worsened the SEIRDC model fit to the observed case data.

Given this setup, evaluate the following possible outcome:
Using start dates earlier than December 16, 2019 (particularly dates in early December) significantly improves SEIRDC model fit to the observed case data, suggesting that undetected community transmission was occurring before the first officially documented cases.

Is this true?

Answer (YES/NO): YES